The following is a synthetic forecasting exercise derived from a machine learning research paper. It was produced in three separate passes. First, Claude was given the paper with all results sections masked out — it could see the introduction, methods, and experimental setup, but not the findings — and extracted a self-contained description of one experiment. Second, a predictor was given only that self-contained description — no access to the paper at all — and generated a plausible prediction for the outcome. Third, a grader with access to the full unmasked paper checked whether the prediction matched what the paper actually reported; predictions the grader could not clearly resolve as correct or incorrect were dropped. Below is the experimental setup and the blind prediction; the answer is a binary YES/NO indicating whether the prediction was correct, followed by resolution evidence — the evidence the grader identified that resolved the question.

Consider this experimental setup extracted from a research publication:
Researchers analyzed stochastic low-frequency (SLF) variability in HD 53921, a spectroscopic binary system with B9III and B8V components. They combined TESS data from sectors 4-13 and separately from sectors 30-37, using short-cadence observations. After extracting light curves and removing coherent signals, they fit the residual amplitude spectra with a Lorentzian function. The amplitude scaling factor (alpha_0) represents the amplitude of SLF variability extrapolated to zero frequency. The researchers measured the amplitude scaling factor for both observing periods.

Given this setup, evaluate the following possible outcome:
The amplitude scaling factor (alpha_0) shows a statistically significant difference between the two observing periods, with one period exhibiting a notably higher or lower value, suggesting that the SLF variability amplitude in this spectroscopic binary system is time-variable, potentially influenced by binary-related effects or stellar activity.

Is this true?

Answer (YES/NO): YES